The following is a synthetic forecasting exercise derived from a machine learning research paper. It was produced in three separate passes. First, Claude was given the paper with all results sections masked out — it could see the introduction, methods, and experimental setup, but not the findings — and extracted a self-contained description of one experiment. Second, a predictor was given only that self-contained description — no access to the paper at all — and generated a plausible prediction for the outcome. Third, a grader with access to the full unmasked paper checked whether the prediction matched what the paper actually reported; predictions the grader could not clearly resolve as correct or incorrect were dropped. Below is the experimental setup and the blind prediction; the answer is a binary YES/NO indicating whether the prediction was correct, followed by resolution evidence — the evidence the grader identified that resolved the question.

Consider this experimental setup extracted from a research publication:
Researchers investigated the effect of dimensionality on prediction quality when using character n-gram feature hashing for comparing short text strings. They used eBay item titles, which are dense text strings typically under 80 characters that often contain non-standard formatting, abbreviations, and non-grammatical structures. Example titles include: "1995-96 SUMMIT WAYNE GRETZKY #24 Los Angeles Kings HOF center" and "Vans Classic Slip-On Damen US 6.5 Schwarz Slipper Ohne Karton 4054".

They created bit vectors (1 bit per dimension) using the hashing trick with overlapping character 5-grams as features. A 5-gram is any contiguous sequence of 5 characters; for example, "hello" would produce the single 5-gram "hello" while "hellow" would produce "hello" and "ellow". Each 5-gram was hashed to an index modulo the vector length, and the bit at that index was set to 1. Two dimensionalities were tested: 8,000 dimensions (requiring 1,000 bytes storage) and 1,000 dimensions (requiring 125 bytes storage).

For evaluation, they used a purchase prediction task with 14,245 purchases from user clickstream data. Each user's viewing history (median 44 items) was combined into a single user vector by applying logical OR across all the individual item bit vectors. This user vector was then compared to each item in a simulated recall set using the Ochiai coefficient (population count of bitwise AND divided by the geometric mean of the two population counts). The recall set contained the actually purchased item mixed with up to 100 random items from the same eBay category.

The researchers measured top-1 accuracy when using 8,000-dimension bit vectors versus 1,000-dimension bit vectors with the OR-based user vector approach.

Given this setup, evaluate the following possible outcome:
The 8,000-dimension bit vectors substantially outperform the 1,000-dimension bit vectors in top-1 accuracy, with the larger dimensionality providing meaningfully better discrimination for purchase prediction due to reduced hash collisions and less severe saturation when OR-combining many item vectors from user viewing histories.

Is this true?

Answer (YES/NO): YES